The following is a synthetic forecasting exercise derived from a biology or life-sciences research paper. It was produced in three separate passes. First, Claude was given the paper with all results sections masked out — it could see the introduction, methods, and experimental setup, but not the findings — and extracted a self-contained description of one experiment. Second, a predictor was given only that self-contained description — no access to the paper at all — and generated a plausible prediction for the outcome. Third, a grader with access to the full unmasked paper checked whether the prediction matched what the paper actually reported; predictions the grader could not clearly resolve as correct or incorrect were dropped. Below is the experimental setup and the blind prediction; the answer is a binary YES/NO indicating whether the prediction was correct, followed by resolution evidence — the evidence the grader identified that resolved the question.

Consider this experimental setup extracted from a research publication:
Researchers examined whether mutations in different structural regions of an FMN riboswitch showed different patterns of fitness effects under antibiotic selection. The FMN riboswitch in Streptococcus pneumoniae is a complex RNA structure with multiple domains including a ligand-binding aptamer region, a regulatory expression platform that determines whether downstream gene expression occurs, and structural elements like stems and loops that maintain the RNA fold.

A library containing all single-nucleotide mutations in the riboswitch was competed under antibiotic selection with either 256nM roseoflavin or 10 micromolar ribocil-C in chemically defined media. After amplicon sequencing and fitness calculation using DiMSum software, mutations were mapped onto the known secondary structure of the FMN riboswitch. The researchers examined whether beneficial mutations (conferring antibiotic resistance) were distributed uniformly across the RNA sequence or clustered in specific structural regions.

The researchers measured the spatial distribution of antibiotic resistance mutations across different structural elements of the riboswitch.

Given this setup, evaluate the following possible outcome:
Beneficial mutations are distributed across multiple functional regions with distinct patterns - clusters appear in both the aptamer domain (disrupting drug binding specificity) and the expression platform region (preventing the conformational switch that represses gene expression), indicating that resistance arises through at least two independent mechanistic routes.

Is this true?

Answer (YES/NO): NO